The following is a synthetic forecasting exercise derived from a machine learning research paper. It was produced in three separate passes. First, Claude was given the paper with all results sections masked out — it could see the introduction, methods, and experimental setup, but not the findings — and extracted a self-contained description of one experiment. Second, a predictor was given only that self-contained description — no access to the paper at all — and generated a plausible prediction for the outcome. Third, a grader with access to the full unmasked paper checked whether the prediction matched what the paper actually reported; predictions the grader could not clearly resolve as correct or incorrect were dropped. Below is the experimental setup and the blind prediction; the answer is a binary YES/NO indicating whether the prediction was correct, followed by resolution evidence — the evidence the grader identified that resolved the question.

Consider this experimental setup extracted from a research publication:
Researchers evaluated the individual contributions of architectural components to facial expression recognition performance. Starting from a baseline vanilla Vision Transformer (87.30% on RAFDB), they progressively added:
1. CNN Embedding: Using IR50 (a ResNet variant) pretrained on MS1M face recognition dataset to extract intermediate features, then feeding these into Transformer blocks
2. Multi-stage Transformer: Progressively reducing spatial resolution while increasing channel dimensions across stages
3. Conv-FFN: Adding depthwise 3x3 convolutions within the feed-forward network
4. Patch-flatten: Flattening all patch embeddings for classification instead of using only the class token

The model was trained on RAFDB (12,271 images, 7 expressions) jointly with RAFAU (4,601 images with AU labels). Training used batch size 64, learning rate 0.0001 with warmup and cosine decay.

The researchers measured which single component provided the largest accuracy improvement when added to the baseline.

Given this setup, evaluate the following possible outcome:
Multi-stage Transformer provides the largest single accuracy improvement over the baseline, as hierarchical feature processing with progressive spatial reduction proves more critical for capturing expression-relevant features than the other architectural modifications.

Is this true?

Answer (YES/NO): NO